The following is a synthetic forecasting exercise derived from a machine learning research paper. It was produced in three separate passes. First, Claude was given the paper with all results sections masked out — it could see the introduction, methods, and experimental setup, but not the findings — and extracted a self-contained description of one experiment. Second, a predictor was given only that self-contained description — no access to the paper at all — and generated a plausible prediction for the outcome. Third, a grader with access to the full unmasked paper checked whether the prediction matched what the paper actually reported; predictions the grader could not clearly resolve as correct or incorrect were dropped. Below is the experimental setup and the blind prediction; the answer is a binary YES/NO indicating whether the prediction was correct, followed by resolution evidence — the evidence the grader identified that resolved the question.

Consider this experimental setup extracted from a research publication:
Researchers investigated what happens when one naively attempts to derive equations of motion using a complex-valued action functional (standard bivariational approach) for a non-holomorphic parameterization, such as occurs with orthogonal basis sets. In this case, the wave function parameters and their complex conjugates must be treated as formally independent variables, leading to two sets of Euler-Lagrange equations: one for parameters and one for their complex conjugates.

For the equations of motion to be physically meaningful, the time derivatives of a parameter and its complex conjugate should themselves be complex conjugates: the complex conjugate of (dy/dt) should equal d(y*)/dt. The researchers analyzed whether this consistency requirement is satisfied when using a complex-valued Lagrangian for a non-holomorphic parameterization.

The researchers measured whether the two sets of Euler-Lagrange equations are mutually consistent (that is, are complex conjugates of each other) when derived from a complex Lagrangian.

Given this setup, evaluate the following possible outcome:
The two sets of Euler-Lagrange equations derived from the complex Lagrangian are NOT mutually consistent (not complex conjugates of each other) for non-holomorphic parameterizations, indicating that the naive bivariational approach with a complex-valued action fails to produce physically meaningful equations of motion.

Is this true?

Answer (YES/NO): YES